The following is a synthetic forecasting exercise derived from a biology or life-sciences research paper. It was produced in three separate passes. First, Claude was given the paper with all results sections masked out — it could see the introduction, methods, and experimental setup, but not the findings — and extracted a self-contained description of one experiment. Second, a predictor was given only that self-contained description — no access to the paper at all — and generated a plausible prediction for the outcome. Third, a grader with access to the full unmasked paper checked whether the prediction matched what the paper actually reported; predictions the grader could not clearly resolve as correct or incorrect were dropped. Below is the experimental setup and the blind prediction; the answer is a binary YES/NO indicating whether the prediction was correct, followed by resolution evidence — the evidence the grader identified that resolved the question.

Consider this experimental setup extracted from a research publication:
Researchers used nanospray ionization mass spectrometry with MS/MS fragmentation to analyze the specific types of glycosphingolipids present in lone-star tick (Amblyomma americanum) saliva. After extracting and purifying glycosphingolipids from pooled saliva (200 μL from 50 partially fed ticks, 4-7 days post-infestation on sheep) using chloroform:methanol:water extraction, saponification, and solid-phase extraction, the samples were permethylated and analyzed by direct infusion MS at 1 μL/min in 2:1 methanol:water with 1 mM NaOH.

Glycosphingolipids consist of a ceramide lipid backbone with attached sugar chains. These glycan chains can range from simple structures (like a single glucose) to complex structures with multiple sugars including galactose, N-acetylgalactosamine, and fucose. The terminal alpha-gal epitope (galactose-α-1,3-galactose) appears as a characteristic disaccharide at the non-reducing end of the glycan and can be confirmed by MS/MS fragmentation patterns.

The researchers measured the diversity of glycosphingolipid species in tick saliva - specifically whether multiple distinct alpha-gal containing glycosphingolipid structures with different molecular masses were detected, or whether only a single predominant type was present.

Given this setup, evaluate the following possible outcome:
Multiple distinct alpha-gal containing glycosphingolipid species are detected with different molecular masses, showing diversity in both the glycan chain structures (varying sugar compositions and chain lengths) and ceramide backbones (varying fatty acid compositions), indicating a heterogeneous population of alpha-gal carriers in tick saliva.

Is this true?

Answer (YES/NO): YES